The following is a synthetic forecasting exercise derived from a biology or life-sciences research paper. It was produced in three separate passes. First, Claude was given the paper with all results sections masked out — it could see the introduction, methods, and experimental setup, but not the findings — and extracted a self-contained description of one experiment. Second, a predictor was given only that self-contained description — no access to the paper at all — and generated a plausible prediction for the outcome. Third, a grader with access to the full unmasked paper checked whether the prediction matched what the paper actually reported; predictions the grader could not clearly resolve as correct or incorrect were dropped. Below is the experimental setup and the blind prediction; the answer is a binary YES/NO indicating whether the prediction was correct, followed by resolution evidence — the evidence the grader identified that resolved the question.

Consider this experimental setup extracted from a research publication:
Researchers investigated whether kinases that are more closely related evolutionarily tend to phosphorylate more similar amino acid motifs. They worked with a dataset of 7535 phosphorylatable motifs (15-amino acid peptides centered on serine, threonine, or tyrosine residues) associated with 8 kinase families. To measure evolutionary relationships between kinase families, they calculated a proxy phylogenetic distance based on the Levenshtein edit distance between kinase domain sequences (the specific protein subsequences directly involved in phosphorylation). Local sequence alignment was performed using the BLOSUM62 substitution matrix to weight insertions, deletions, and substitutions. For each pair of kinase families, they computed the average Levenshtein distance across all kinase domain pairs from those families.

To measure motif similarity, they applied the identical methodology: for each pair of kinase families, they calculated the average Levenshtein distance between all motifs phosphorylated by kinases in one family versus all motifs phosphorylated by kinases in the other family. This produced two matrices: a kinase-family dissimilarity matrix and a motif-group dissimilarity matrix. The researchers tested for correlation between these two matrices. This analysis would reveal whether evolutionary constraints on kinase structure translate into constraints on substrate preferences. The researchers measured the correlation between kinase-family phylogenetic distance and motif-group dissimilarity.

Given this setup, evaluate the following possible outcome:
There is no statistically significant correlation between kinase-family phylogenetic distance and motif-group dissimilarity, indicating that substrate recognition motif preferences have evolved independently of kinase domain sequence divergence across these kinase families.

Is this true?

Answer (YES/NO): NO